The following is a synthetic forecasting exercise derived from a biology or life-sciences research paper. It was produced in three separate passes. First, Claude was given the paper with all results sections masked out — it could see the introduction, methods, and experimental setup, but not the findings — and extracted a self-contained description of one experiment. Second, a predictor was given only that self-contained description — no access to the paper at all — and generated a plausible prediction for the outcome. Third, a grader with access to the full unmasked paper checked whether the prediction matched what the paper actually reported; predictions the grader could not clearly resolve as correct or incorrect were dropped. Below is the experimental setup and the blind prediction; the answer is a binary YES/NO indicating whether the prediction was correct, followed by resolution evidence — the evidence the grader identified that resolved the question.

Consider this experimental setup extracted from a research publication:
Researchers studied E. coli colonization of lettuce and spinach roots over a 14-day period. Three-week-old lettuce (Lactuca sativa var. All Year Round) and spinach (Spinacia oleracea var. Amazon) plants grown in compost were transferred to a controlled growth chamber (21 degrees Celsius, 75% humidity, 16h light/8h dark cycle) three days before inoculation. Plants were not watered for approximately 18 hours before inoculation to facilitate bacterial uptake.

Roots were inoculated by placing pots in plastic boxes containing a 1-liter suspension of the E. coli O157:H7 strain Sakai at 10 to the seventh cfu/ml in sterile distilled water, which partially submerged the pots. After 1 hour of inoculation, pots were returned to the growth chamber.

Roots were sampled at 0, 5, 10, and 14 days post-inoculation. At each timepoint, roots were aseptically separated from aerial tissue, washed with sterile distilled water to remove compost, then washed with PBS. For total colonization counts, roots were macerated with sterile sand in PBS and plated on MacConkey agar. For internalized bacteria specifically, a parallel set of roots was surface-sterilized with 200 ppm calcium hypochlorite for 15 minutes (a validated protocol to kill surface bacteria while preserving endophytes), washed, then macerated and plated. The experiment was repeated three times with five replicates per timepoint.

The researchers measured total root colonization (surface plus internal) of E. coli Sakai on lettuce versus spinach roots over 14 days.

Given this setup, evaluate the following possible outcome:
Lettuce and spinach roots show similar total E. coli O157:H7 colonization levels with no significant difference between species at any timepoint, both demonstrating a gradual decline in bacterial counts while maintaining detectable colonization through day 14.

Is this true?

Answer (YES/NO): YES